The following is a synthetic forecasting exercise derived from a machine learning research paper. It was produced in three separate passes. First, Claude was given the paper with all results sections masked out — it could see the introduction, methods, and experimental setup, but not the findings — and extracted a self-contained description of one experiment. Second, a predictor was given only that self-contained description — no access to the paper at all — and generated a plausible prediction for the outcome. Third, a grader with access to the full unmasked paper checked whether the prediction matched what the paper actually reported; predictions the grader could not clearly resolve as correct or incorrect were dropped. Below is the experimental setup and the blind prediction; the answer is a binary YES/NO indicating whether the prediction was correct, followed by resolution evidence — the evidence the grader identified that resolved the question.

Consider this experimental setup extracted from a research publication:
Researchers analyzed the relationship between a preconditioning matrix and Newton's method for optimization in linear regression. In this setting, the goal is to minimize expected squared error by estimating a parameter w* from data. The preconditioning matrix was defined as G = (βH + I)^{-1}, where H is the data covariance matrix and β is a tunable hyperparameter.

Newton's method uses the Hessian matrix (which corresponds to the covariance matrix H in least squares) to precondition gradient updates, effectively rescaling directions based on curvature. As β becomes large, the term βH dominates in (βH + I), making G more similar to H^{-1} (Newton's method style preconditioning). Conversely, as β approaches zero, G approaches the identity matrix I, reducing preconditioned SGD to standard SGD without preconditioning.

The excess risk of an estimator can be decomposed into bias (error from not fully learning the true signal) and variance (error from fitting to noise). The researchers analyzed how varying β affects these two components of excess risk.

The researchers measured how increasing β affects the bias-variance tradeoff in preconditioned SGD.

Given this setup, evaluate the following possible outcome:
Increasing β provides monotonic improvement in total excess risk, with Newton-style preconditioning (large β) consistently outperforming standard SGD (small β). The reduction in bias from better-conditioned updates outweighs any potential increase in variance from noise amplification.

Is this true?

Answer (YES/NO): NO